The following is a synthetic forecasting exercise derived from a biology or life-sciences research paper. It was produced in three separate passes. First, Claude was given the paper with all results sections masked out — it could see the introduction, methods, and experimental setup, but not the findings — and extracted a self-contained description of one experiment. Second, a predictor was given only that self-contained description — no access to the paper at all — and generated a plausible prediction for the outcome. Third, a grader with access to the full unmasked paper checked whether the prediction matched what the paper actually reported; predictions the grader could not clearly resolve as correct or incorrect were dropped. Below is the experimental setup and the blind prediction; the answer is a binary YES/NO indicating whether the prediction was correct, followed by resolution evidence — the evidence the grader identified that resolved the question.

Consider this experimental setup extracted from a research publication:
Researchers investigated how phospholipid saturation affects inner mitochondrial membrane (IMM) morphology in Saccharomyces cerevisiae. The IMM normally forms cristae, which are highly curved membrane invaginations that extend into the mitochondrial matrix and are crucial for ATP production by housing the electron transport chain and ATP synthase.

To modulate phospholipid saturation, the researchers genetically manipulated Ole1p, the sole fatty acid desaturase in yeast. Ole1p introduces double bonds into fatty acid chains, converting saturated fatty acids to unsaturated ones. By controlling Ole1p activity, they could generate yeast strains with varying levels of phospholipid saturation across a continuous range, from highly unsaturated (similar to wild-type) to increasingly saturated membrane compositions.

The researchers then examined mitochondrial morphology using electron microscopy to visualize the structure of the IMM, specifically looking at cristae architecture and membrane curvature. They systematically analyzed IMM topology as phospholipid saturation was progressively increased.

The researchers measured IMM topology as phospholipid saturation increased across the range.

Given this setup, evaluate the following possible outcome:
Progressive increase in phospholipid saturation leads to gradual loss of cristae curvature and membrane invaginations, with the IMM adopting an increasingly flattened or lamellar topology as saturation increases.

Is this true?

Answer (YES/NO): NO